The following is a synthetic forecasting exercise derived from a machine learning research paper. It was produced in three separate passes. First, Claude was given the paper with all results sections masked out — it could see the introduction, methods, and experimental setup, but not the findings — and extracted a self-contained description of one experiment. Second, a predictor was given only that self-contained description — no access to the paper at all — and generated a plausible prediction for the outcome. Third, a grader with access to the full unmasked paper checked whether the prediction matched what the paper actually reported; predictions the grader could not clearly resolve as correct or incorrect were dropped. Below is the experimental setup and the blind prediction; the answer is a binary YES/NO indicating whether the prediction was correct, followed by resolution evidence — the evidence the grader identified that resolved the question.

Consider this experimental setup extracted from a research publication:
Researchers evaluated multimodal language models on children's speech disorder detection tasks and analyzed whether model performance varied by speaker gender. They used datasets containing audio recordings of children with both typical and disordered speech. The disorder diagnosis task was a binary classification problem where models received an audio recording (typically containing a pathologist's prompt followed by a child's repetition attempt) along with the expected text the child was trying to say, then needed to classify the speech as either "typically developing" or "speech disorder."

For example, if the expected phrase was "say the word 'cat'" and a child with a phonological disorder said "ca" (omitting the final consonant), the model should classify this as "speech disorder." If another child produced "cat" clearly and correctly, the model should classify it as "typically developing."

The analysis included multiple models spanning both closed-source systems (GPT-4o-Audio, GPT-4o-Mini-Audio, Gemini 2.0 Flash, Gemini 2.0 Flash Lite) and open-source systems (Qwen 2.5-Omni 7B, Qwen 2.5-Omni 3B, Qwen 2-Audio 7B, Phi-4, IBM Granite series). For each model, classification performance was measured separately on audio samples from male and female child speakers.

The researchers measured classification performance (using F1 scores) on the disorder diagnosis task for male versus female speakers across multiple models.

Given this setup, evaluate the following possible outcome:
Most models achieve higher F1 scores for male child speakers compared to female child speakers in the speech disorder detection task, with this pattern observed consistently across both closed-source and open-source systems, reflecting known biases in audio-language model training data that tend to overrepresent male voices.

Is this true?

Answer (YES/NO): YES